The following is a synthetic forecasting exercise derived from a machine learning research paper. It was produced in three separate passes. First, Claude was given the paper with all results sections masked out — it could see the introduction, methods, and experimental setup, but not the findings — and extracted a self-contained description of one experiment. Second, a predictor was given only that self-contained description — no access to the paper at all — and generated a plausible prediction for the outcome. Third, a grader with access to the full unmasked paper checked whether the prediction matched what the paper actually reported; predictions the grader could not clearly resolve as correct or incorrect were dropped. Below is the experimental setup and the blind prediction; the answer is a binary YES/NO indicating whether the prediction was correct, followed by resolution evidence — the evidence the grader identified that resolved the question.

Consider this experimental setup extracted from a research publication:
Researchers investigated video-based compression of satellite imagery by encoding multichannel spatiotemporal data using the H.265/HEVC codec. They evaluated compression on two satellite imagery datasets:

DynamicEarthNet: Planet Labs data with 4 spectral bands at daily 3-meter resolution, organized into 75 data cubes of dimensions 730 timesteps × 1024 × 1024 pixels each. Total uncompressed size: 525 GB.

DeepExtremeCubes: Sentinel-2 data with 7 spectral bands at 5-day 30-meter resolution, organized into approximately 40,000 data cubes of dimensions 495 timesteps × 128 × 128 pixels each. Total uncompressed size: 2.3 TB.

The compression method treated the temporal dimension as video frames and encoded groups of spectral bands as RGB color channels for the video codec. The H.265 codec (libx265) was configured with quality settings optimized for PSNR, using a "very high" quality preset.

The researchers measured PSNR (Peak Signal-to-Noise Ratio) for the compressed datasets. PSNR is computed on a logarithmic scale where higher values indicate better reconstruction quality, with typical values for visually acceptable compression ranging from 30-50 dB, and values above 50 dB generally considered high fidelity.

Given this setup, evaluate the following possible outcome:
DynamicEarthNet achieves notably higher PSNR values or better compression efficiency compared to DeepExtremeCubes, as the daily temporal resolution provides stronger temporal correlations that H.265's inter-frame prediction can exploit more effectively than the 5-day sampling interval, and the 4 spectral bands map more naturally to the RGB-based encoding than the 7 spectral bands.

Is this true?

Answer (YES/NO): NO